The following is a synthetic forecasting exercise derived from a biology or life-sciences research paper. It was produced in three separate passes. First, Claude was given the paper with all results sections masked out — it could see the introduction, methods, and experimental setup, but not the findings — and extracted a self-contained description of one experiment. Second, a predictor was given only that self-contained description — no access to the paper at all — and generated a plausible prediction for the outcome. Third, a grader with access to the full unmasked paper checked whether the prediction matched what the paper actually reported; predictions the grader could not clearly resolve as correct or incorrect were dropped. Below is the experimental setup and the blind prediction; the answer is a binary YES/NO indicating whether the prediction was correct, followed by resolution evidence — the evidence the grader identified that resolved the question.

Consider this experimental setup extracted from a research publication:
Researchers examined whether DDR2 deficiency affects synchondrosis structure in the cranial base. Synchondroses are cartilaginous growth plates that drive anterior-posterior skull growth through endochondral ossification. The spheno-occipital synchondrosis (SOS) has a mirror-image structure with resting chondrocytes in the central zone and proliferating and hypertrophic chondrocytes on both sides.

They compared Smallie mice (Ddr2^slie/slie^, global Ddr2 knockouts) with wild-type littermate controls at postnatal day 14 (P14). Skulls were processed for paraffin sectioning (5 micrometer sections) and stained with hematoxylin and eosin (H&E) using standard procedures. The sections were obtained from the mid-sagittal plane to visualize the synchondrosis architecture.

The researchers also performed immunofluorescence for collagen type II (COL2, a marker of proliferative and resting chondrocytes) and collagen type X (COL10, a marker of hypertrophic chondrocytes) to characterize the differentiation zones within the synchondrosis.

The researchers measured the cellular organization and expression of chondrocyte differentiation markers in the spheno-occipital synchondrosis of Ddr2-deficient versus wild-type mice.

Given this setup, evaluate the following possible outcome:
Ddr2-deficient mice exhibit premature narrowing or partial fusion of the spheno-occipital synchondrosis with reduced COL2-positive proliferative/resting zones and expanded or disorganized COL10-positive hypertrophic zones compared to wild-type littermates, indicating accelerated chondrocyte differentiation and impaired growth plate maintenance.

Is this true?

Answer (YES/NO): NO